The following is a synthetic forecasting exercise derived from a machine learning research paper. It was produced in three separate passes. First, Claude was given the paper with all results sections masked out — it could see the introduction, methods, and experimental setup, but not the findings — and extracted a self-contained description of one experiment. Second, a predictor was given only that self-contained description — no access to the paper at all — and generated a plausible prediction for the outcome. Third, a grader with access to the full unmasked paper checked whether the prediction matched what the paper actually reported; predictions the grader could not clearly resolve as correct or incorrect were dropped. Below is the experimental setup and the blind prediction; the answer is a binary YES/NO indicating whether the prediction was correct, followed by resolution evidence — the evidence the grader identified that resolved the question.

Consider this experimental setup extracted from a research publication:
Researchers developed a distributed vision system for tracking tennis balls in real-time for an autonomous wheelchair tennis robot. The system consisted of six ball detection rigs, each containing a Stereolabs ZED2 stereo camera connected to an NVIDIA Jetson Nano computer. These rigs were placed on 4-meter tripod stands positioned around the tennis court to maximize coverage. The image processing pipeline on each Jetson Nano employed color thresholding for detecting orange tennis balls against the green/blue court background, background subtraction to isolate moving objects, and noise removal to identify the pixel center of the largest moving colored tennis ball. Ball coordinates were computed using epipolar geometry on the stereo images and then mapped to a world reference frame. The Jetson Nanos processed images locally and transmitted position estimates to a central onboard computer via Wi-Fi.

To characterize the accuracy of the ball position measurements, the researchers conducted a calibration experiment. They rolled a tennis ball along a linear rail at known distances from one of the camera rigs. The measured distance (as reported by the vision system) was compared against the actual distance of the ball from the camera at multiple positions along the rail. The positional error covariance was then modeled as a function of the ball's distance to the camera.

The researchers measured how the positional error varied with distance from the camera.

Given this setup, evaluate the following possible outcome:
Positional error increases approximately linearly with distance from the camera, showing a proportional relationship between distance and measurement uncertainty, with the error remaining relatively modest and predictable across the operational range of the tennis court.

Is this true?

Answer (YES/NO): NO